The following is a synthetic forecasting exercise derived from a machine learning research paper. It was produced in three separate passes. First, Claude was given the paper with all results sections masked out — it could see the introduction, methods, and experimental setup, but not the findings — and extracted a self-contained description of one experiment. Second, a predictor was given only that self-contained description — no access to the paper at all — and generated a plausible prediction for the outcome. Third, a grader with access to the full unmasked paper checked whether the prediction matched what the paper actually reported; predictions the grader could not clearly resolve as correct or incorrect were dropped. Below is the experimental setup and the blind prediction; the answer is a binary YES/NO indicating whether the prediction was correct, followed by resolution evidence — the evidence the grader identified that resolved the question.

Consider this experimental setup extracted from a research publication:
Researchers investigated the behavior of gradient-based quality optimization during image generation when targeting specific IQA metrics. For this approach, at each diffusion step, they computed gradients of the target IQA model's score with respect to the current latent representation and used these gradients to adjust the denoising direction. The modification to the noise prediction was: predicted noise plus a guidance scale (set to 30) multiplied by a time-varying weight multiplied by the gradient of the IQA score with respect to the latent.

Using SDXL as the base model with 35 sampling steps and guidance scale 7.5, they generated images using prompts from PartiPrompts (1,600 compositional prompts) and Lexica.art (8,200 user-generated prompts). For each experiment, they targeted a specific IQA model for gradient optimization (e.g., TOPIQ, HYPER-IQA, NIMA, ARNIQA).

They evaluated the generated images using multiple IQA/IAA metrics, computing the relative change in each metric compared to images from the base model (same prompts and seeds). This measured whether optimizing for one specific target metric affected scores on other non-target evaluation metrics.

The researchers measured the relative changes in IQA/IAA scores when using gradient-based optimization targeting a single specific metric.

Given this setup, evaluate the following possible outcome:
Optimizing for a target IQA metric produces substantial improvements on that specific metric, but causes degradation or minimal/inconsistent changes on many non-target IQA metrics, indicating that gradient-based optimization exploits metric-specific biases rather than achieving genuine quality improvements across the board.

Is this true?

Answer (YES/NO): YES